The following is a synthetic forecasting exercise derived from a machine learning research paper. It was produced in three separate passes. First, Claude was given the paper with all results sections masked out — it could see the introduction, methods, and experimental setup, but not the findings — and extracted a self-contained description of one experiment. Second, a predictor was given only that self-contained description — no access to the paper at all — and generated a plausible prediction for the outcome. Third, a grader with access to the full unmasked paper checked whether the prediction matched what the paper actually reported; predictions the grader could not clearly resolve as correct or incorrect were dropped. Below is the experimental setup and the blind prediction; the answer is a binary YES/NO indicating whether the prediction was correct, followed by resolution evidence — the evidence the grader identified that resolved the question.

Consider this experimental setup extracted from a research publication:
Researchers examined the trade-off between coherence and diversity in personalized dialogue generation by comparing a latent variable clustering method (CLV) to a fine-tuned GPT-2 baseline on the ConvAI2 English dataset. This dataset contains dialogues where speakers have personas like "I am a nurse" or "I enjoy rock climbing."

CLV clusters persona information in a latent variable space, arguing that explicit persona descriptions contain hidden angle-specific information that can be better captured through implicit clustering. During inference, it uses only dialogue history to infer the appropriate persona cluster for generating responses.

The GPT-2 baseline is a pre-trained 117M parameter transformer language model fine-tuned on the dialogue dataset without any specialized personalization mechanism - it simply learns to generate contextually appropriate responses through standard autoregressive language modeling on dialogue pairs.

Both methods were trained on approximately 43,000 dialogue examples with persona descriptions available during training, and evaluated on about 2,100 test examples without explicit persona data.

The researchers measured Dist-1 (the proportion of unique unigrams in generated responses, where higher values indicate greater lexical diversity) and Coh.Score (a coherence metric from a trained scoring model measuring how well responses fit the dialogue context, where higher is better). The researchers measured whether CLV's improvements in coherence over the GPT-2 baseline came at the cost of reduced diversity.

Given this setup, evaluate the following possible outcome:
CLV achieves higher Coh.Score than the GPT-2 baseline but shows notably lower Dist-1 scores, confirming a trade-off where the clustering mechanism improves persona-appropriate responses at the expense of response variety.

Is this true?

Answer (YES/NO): YES